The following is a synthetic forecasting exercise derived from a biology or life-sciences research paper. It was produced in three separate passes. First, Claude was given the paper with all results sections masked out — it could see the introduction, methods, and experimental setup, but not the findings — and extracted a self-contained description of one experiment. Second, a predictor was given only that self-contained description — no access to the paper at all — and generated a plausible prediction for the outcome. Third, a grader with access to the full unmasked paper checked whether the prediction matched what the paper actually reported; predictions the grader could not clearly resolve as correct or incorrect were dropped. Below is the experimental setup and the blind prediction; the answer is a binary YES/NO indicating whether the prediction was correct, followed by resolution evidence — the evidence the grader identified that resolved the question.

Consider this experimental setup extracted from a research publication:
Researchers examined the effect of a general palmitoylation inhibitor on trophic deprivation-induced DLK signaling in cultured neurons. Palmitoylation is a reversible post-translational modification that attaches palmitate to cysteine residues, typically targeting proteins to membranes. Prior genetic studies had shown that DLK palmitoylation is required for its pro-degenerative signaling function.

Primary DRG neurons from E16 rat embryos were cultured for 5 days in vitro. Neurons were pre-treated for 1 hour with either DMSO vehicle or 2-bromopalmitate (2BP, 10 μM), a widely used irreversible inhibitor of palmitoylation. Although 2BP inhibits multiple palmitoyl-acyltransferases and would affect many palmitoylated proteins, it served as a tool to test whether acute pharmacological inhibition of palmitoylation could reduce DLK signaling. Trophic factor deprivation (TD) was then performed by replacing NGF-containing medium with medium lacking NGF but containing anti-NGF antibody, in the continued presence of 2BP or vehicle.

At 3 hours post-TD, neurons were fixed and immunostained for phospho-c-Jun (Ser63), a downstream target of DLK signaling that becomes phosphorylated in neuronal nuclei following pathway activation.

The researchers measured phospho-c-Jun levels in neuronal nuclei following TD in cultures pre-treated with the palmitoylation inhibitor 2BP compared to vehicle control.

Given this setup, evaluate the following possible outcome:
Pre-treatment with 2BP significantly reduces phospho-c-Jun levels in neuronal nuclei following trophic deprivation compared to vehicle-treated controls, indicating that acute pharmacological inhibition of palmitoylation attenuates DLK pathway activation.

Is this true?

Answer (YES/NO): YES